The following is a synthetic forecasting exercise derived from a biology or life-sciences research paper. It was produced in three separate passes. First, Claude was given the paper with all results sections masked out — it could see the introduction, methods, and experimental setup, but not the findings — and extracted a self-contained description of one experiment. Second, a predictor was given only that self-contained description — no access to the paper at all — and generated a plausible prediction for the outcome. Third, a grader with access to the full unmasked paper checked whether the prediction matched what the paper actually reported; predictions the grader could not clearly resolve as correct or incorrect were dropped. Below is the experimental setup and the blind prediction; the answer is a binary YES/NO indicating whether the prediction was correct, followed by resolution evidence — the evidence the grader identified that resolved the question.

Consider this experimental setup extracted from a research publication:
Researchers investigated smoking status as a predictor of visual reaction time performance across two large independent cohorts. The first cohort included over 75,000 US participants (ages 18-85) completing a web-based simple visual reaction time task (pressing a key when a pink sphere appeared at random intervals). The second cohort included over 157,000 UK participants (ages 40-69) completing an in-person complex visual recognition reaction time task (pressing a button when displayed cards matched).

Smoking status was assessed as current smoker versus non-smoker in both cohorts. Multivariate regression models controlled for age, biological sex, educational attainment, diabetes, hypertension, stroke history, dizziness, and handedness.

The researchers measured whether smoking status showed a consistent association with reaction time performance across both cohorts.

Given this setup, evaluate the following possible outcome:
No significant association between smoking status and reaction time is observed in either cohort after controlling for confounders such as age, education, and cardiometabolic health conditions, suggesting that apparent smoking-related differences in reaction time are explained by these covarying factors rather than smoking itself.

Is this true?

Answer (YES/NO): NO